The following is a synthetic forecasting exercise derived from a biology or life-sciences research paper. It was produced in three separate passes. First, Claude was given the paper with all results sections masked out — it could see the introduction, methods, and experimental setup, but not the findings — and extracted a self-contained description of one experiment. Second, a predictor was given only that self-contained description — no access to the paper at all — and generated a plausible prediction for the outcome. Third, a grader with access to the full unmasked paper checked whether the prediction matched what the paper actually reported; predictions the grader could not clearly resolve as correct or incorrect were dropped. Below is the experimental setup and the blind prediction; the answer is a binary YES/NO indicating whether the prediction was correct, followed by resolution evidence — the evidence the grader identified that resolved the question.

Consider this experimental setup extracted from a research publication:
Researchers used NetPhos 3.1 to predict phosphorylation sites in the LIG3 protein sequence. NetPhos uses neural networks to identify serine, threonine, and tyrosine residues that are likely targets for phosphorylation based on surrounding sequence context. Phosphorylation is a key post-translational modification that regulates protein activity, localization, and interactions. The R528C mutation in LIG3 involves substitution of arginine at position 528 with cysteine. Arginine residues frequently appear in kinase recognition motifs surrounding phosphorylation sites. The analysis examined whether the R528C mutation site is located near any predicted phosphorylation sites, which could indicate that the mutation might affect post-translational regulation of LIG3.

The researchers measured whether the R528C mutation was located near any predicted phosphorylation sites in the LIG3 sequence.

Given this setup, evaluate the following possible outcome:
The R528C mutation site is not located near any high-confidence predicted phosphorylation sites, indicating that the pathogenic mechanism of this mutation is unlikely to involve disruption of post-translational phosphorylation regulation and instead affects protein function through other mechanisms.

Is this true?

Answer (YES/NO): NO